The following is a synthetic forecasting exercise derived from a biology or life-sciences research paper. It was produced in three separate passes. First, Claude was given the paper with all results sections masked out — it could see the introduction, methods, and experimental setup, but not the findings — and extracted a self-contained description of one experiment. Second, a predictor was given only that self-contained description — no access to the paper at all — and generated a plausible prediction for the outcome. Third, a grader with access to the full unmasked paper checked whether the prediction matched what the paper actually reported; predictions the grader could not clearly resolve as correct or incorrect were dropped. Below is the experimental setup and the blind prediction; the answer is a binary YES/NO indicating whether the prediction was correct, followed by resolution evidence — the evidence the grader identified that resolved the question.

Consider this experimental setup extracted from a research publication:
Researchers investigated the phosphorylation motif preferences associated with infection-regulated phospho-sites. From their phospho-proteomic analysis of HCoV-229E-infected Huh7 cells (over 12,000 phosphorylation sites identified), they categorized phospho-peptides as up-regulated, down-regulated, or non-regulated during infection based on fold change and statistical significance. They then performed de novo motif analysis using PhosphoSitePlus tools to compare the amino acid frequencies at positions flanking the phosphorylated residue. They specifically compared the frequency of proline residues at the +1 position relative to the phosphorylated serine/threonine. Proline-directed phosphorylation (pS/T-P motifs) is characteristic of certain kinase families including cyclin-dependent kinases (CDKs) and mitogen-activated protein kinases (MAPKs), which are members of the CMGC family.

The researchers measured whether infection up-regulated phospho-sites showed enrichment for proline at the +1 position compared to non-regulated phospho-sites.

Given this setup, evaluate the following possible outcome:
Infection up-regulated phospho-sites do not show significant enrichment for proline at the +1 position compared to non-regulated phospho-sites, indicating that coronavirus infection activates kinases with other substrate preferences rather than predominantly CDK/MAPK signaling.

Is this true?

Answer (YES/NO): NO